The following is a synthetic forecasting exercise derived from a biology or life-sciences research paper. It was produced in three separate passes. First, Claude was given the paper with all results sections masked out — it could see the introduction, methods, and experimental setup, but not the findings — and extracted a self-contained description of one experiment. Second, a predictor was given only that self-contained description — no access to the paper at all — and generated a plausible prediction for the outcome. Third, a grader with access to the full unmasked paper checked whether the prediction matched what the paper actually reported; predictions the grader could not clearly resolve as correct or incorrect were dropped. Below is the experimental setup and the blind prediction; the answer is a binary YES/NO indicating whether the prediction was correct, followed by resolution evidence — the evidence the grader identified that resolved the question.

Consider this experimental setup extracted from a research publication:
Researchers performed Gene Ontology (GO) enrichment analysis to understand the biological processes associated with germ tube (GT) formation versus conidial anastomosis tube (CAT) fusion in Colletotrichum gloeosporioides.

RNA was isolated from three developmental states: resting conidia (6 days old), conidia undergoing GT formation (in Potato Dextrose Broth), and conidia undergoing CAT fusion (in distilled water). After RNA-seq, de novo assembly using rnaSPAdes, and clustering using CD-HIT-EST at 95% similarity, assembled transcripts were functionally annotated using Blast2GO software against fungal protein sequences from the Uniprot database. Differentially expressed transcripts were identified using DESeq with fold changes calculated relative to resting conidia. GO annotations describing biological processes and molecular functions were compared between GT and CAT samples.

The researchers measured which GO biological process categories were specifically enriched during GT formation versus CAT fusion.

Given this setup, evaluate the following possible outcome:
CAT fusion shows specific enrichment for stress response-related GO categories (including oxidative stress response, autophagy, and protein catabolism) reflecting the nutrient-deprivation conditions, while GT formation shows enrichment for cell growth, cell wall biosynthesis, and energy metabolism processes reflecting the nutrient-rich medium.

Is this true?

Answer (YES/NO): NO